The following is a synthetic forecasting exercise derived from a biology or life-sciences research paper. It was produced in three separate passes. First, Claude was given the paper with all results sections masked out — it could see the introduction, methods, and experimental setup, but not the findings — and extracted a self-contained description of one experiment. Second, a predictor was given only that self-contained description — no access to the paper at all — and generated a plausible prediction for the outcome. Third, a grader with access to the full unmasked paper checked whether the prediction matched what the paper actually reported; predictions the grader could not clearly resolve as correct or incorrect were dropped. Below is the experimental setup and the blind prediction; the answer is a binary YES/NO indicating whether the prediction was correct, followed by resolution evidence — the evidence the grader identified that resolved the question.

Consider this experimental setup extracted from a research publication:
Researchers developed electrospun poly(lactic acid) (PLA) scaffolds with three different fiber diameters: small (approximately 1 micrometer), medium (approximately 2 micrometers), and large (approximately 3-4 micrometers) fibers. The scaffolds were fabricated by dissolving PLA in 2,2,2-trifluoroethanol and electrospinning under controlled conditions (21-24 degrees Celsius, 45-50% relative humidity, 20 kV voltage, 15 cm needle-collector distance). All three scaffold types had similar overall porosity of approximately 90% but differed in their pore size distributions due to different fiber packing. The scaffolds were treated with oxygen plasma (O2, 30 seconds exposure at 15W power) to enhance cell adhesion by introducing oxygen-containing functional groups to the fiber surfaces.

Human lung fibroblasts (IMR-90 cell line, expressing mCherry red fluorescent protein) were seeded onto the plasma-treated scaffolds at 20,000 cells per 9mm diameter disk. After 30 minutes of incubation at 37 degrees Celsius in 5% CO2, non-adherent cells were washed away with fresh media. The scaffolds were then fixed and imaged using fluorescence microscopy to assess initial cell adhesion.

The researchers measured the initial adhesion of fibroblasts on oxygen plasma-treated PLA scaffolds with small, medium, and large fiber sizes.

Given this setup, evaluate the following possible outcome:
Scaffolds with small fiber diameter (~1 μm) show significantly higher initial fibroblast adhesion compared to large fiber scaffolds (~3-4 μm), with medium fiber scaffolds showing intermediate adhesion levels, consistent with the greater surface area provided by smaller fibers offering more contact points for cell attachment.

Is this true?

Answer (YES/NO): NO